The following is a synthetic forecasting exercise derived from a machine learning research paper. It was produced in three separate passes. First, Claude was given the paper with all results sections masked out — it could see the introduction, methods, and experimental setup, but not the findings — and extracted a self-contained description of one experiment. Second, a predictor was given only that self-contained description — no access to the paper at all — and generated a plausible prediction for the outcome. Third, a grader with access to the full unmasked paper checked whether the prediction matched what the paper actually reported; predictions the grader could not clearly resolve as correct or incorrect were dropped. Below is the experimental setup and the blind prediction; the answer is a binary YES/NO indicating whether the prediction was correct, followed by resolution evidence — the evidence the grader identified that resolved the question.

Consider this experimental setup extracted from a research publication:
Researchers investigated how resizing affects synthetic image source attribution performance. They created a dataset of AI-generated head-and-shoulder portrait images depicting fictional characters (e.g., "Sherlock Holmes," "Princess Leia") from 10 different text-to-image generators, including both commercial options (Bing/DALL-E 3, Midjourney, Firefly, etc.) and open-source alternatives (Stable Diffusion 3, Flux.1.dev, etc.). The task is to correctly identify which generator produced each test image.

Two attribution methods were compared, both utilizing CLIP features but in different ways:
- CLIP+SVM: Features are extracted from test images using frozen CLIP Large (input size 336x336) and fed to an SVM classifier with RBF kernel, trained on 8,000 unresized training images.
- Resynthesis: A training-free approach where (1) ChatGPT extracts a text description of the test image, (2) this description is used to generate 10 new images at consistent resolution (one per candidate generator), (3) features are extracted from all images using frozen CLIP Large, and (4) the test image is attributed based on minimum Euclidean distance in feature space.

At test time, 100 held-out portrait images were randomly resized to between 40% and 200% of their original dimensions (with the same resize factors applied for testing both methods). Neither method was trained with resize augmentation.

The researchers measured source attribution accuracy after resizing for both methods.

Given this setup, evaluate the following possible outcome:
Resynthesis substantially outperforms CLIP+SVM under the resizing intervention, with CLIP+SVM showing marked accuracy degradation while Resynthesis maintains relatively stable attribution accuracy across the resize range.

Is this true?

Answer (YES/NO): NO